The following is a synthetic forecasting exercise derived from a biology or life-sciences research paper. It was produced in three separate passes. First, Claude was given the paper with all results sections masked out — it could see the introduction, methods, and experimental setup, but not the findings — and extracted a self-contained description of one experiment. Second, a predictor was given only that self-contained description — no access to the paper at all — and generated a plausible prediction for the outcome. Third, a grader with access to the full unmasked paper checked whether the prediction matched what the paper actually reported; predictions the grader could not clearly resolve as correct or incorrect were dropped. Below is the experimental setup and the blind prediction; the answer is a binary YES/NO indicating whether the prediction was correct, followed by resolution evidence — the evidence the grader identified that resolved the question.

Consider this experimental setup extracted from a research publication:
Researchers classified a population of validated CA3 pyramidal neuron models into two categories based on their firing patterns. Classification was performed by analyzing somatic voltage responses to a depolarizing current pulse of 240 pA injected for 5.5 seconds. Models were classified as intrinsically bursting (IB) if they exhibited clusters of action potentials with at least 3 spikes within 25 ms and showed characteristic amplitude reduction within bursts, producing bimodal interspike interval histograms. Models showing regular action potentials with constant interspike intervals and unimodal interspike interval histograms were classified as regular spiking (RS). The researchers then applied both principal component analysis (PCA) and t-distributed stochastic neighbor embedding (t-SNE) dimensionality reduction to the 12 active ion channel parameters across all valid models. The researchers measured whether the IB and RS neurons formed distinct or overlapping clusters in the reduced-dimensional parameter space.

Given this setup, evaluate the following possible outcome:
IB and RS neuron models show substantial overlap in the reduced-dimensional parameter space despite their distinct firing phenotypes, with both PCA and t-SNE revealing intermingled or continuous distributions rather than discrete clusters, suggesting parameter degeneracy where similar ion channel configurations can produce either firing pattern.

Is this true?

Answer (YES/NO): NO